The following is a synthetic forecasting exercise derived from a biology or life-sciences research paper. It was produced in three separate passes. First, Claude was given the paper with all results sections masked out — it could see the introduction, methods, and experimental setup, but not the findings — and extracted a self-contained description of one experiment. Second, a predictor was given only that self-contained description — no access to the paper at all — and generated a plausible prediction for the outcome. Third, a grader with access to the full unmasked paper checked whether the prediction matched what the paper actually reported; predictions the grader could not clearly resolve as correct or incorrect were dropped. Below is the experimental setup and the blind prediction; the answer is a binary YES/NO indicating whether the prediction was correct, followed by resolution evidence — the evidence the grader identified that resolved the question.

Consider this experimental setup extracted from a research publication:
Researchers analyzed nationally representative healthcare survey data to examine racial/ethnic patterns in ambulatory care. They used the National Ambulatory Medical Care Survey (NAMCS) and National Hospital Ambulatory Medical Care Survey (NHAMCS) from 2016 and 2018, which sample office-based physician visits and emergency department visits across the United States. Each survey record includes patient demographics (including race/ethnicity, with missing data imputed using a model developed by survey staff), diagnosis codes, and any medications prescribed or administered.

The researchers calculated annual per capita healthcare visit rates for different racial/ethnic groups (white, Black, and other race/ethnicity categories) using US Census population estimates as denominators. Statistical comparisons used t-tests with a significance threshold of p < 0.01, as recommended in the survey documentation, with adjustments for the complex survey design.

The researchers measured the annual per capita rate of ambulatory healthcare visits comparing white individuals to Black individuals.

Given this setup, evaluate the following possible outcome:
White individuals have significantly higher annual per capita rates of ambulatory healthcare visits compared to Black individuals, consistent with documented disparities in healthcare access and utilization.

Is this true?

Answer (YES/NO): YES